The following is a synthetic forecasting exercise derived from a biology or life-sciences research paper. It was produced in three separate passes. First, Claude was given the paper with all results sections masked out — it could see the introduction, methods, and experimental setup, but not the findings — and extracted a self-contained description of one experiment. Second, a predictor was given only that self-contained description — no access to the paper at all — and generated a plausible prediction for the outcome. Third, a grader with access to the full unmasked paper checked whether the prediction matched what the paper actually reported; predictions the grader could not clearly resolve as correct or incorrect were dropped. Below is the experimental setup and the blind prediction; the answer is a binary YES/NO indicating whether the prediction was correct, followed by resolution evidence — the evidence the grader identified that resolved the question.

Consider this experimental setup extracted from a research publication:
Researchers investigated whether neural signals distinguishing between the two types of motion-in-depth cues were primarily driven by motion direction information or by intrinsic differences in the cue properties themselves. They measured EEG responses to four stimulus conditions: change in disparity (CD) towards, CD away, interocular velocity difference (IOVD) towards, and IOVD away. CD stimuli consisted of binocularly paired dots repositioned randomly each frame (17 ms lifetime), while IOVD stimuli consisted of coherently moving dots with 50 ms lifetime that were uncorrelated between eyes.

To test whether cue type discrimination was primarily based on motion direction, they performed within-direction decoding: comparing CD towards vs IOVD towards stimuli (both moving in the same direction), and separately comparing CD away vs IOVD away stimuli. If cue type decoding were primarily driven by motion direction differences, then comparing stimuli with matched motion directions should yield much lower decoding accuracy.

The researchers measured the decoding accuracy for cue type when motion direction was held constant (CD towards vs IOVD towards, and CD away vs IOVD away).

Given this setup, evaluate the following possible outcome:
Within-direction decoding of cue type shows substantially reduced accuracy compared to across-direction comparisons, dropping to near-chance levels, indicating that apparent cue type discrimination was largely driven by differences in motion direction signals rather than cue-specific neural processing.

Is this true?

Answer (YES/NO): NO